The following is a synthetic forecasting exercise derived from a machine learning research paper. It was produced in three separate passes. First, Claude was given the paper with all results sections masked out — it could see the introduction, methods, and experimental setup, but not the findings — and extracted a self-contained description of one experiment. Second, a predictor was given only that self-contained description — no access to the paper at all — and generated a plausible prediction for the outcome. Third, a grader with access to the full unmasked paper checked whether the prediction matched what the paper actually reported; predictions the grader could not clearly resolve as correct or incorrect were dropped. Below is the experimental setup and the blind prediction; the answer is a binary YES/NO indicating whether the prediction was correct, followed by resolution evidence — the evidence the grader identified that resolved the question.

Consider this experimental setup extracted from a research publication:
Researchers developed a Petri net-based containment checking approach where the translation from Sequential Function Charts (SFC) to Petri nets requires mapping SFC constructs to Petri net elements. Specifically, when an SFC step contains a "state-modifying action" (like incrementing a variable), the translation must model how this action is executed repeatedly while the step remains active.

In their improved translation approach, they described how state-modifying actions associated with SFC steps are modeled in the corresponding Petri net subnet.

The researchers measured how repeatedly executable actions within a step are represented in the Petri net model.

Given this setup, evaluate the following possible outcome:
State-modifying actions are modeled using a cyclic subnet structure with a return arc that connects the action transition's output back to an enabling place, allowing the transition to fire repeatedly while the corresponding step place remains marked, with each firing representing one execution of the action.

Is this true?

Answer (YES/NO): YES